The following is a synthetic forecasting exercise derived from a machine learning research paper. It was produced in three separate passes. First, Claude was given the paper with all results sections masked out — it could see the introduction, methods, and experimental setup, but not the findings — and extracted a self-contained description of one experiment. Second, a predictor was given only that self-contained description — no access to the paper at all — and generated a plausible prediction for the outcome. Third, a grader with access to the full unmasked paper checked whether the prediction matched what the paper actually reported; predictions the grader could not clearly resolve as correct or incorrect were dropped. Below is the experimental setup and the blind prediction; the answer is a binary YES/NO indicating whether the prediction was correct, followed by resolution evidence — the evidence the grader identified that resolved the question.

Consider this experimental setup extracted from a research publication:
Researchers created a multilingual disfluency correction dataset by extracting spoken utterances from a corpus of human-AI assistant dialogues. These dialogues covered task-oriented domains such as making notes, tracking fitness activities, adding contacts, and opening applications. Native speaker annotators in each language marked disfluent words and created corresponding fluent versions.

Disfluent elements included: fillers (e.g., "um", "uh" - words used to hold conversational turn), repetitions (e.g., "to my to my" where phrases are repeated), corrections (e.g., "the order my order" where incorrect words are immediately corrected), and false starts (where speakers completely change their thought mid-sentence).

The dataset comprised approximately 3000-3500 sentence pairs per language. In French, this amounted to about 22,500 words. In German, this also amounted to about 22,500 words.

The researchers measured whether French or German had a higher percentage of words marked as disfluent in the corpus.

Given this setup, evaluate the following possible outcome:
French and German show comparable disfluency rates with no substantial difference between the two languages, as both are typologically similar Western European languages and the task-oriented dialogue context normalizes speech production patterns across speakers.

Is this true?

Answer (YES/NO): NO